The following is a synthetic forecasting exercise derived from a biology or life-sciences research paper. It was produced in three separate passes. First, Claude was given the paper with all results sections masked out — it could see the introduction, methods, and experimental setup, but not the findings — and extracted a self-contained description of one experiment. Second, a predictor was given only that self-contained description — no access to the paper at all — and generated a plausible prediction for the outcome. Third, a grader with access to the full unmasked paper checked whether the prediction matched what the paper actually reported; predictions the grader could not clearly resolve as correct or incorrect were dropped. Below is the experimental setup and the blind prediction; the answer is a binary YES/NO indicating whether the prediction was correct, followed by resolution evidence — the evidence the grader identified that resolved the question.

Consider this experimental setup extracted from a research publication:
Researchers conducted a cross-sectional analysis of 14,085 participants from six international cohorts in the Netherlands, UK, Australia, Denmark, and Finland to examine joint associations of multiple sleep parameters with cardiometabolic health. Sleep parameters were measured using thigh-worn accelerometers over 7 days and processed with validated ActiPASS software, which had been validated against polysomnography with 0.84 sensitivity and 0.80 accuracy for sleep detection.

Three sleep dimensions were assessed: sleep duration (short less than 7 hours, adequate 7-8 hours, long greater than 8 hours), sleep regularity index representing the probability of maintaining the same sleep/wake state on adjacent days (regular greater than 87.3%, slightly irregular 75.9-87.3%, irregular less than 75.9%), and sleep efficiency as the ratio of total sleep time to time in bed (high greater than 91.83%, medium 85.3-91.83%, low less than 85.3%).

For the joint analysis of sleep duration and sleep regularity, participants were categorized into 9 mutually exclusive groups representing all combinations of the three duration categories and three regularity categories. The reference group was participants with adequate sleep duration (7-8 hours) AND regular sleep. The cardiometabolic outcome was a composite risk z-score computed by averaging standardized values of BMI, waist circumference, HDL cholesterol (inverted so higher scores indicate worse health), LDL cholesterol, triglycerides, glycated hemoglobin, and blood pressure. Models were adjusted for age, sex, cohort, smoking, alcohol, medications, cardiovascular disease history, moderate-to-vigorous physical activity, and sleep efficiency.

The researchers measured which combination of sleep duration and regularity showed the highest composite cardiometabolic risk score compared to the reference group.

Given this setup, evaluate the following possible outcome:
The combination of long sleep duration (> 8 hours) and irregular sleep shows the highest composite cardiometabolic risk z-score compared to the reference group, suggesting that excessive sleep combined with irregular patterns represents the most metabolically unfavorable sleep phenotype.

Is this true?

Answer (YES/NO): NO